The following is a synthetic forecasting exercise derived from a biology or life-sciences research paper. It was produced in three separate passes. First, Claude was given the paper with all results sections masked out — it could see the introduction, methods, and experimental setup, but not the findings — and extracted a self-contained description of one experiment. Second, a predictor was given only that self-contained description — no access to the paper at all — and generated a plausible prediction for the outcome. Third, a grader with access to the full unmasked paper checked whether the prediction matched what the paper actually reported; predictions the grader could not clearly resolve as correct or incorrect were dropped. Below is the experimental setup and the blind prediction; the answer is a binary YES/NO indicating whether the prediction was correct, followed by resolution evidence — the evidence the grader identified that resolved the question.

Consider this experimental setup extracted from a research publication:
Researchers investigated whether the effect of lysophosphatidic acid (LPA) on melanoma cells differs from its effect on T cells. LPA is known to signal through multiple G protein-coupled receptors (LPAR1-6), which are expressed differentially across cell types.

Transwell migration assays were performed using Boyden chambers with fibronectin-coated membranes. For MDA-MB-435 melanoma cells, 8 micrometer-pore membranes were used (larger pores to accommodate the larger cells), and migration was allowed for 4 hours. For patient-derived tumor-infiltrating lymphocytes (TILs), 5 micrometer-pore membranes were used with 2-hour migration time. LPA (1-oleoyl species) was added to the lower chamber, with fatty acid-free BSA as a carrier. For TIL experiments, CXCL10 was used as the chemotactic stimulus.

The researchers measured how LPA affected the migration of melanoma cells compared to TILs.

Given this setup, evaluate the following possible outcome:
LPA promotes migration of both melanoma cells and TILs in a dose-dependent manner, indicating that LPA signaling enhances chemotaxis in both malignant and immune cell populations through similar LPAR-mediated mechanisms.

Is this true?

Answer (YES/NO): NO